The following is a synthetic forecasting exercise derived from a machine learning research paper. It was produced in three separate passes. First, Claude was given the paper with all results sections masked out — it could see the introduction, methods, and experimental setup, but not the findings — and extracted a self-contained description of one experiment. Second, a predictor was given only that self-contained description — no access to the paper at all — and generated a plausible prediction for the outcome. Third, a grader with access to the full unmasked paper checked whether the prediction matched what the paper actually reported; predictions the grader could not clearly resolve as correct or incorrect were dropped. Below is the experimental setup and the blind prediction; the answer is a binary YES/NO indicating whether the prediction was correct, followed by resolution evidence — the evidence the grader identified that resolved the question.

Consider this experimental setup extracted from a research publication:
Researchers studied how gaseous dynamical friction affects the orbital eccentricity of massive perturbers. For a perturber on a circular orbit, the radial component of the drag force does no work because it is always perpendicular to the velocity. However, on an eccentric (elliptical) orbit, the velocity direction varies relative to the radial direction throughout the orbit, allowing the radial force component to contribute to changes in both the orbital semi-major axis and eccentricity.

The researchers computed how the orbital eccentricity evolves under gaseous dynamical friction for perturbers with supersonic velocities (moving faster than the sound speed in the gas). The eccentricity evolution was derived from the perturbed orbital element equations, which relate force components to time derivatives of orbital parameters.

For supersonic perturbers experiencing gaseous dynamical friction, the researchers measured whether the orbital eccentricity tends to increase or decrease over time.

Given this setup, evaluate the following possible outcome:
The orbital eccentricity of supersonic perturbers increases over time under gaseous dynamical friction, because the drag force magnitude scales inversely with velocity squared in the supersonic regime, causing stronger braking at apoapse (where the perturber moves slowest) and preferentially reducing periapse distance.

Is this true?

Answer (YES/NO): YES